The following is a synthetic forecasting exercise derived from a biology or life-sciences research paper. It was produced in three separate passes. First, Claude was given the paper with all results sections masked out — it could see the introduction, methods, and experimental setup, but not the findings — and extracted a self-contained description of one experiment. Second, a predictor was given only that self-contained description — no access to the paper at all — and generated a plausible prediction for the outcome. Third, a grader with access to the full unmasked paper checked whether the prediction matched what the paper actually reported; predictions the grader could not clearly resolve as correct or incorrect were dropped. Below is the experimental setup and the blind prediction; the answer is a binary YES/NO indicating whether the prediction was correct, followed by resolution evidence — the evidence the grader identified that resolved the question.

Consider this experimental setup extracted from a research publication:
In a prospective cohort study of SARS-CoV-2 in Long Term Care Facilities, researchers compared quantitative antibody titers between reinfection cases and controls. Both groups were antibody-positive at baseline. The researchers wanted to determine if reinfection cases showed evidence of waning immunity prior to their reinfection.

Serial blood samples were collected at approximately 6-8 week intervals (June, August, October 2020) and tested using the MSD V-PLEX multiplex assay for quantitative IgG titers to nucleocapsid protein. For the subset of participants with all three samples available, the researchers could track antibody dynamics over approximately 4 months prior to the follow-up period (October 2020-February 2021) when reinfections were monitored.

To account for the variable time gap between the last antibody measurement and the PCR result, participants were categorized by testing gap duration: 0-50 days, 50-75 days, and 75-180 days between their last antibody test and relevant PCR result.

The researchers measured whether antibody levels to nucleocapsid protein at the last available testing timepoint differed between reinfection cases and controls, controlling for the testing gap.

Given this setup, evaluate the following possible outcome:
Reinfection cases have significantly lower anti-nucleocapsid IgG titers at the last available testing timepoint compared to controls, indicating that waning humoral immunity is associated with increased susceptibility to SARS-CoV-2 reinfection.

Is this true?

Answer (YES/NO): NO